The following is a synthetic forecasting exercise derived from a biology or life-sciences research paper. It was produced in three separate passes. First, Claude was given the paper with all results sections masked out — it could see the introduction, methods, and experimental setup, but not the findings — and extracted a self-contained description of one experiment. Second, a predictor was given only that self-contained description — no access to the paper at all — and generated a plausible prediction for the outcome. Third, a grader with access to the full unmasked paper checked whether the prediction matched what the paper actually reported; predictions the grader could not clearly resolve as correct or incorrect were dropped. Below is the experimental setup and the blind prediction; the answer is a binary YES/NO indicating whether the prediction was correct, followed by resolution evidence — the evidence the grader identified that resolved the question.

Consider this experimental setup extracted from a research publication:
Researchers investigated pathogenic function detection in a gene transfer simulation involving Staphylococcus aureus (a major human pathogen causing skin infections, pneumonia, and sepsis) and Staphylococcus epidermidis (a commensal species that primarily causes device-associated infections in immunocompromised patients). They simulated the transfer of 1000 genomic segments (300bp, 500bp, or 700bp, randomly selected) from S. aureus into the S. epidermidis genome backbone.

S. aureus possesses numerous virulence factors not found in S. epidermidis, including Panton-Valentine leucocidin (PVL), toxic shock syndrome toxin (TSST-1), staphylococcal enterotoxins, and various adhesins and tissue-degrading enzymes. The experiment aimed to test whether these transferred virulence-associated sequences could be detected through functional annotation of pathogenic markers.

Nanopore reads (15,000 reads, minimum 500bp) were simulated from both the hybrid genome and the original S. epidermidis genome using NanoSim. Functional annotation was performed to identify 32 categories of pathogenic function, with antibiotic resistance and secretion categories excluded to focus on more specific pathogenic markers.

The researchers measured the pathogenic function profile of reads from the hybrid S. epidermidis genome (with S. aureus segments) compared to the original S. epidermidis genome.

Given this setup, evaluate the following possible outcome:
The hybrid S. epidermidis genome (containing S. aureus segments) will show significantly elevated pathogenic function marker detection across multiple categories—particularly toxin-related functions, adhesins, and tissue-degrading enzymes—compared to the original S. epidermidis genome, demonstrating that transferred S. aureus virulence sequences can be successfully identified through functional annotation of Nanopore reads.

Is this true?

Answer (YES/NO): NO